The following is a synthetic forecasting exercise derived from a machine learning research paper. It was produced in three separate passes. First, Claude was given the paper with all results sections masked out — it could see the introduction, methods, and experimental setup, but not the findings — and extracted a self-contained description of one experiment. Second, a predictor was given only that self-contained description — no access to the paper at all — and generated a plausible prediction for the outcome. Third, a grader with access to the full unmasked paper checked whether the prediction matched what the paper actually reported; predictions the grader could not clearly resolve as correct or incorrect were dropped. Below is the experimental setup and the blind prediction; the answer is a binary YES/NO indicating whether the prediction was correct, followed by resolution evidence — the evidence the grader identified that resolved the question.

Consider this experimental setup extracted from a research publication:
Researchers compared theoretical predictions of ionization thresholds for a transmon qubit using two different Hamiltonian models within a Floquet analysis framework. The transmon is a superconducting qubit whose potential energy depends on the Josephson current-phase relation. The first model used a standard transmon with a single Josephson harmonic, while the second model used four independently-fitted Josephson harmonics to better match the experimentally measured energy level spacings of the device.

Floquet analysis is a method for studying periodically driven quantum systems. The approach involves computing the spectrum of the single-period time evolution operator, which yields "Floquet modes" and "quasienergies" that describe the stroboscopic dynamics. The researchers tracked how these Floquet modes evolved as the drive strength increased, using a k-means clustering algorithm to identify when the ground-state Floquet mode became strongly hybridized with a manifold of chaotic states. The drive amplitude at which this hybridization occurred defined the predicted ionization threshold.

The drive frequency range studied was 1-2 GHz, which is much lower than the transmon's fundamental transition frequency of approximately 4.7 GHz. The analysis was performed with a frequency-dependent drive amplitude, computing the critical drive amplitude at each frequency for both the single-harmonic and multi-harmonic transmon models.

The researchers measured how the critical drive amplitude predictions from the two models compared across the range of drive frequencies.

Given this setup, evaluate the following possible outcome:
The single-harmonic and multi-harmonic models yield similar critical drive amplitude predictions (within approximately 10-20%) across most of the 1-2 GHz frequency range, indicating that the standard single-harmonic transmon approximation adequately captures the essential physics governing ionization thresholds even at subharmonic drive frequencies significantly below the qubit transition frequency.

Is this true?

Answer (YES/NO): NO